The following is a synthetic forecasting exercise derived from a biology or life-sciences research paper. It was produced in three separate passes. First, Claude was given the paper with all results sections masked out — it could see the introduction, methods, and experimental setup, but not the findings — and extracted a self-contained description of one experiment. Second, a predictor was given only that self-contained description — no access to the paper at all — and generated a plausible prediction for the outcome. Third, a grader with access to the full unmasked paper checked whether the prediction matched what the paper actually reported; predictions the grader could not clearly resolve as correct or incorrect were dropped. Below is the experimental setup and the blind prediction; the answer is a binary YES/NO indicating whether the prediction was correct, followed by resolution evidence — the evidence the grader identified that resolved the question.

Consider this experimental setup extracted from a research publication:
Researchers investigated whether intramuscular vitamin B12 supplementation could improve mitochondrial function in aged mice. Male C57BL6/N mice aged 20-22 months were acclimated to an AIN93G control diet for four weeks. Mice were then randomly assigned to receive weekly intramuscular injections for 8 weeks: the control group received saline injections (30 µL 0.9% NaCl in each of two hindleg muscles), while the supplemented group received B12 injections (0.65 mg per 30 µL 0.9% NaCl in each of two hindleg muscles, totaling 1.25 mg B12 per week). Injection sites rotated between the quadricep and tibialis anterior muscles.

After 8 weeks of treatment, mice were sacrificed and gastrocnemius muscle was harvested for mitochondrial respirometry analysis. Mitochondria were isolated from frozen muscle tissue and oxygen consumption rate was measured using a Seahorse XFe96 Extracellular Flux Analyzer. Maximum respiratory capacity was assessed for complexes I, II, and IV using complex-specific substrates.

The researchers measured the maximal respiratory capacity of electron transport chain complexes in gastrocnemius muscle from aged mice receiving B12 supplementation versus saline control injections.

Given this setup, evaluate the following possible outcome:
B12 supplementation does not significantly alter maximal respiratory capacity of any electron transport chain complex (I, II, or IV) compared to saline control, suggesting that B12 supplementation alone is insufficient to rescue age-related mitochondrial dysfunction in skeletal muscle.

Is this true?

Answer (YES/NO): NO